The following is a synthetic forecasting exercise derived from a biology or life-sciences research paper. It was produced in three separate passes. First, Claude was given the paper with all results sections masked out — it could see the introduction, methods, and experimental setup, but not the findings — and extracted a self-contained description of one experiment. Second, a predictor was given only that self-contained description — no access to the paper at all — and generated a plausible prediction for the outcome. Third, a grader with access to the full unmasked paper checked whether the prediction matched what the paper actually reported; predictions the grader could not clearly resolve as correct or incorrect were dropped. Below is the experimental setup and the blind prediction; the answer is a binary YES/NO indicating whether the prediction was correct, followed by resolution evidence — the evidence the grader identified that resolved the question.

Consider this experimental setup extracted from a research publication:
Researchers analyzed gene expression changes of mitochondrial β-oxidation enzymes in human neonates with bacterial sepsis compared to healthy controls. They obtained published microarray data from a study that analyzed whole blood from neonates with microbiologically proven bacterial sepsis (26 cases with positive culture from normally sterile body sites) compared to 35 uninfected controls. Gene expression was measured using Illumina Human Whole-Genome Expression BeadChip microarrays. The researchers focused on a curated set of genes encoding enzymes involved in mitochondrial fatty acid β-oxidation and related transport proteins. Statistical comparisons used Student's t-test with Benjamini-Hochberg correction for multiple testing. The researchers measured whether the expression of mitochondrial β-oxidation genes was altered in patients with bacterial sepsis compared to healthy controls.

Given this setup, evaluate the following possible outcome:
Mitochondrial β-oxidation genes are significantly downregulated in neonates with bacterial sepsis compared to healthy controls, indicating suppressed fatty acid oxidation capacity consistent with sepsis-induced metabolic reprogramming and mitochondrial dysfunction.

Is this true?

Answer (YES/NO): NO